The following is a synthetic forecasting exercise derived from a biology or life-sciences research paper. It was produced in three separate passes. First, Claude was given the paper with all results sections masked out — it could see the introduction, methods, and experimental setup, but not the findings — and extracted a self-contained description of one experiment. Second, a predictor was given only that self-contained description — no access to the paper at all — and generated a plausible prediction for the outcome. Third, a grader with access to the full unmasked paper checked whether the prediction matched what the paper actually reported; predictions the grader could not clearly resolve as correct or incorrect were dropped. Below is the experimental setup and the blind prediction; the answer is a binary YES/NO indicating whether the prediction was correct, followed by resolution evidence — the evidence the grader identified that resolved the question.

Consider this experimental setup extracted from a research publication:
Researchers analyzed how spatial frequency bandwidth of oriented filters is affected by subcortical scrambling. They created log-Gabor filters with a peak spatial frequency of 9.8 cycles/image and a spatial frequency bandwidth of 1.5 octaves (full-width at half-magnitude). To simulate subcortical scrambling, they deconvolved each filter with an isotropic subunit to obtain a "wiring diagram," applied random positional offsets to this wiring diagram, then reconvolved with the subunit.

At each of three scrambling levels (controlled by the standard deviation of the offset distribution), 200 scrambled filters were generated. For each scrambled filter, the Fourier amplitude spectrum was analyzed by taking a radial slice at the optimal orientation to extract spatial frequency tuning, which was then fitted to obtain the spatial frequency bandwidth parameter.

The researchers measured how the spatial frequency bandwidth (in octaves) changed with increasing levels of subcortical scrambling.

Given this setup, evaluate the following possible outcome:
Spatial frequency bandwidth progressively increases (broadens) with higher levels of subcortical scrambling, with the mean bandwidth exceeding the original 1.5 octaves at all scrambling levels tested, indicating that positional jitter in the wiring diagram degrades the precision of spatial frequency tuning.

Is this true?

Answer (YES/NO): NO